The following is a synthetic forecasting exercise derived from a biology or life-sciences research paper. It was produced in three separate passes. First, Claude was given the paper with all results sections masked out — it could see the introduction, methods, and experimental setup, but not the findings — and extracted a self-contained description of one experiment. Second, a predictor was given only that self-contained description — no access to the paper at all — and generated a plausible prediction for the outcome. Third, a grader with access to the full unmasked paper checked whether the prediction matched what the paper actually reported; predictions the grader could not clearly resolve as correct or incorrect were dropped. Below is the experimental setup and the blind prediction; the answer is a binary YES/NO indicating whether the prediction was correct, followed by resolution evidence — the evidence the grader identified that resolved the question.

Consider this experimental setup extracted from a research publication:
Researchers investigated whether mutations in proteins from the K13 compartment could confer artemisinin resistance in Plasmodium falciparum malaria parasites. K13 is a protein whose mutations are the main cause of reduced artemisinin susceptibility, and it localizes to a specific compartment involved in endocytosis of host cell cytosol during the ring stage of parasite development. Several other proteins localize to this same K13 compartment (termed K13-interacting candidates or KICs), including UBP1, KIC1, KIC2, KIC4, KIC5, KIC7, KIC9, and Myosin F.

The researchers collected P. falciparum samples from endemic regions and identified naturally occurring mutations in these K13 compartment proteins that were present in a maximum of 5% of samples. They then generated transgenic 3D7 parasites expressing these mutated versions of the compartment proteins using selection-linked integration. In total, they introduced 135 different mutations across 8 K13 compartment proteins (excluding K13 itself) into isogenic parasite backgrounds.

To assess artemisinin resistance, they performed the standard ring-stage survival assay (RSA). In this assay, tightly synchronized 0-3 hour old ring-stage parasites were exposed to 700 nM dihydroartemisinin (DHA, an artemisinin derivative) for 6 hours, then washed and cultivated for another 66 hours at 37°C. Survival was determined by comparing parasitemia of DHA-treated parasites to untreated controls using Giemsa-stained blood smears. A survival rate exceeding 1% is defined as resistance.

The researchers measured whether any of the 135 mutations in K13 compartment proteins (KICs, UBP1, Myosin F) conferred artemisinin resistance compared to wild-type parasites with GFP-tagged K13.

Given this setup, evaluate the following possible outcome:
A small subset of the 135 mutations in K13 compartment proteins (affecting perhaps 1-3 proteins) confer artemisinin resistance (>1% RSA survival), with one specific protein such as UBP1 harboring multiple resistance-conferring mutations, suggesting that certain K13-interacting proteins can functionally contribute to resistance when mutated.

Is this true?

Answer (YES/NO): NO